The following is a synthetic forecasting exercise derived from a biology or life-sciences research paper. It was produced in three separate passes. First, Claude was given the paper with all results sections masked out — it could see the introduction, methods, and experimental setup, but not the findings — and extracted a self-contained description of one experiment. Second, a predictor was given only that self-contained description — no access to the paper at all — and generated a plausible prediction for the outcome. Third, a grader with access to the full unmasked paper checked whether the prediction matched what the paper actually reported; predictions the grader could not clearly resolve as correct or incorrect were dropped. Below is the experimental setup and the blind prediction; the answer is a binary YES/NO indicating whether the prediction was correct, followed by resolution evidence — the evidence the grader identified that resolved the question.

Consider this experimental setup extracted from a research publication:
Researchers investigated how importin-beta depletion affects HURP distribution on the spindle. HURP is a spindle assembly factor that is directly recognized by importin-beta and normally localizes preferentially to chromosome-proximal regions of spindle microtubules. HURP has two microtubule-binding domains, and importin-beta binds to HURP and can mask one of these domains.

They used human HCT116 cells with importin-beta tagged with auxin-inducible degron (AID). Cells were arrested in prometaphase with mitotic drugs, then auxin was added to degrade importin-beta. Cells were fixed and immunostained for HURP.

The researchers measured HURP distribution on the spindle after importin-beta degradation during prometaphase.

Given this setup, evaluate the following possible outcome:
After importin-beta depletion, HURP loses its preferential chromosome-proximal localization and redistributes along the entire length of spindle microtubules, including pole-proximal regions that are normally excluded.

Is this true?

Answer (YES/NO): YES